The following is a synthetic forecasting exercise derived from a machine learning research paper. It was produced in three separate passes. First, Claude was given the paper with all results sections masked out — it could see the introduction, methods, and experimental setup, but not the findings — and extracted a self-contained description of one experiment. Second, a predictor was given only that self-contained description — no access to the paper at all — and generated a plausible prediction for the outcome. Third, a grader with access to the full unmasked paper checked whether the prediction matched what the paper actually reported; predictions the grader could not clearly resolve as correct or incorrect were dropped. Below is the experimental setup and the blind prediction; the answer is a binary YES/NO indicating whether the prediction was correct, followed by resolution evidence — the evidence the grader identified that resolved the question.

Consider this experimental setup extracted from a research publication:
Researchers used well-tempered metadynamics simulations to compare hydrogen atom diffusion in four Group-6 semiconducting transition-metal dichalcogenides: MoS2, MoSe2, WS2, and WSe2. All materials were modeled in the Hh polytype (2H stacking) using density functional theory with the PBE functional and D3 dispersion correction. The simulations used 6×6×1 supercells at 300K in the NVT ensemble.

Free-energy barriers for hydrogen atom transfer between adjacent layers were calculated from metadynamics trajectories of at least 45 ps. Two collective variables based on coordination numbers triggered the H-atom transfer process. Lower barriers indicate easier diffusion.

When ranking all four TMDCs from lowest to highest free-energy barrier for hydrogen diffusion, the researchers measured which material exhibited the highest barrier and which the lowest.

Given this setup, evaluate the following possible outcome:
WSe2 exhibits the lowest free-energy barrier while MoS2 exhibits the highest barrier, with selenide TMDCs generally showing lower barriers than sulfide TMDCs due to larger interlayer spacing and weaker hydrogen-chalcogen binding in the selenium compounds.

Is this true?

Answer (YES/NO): NO